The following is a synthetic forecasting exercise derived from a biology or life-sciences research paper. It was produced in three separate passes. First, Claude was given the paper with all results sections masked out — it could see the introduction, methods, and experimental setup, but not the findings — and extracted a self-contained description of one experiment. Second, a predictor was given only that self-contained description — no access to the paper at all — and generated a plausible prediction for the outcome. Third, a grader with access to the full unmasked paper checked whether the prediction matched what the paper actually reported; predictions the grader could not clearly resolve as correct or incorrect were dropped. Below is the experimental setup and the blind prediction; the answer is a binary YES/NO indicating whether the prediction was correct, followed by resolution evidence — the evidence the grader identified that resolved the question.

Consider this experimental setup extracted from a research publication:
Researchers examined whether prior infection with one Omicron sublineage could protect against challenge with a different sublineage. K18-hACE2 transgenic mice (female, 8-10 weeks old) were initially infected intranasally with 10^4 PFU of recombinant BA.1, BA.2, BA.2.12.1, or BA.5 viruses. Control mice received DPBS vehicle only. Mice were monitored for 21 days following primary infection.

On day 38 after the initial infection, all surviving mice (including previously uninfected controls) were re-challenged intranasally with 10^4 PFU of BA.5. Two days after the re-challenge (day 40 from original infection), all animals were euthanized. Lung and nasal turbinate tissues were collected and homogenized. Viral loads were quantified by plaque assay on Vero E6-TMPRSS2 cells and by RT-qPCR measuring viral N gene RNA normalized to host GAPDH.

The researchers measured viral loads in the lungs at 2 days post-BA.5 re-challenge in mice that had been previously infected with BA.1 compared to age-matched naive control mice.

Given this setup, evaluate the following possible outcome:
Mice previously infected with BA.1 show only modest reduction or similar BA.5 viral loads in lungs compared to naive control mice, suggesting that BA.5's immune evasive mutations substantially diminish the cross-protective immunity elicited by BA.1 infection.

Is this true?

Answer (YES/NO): NO